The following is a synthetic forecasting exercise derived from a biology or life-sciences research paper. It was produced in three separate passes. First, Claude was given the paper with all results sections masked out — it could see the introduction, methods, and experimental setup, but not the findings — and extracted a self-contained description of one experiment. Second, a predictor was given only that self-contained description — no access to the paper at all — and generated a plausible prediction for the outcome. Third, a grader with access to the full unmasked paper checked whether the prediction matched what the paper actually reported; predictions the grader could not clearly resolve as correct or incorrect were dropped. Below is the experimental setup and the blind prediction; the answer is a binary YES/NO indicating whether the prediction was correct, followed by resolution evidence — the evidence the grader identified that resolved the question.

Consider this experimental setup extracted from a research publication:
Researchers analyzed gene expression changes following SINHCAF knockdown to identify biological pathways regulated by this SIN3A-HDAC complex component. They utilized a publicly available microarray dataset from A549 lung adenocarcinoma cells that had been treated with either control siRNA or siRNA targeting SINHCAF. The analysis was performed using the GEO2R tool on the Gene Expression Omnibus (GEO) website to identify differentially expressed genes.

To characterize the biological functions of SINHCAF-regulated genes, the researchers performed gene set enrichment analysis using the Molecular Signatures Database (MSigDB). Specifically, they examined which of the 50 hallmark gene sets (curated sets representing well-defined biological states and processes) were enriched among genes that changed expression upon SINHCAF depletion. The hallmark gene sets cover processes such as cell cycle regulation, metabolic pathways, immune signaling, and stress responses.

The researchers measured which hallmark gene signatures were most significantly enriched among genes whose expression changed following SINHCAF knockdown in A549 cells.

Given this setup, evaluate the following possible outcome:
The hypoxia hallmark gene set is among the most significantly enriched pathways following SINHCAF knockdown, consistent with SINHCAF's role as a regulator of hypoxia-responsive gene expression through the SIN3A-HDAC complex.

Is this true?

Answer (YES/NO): YES